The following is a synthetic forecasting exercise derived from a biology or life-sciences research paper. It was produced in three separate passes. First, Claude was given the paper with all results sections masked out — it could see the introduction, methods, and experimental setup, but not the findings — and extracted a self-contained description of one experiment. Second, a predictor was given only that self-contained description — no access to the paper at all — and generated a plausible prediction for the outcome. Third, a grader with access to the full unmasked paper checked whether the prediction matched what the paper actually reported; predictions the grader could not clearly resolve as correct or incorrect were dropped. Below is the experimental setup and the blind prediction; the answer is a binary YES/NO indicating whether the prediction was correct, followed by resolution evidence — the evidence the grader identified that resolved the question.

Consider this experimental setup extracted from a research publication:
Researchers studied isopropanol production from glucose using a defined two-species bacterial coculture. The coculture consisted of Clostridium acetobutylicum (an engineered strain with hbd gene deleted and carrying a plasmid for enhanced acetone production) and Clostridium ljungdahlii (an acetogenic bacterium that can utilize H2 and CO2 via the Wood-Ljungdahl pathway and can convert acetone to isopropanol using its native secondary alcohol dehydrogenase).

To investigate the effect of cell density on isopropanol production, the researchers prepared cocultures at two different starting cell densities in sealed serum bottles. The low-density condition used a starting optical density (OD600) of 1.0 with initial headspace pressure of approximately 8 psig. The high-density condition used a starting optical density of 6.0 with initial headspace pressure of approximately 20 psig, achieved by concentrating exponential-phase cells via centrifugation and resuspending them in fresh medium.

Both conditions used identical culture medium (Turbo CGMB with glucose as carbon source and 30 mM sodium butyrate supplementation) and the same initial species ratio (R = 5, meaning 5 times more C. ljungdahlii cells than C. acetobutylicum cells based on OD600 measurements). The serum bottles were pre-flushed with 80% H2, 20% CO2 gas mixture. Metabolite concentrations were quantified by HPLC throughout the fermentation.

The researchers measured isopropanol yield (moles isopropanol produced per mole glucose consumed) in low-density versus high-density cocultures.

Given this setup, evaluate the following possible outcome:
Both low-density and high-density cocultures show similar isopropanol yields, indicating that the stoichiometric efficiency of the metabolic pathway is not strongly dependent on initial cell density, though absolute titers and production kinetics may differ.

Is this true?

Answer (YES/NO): NO